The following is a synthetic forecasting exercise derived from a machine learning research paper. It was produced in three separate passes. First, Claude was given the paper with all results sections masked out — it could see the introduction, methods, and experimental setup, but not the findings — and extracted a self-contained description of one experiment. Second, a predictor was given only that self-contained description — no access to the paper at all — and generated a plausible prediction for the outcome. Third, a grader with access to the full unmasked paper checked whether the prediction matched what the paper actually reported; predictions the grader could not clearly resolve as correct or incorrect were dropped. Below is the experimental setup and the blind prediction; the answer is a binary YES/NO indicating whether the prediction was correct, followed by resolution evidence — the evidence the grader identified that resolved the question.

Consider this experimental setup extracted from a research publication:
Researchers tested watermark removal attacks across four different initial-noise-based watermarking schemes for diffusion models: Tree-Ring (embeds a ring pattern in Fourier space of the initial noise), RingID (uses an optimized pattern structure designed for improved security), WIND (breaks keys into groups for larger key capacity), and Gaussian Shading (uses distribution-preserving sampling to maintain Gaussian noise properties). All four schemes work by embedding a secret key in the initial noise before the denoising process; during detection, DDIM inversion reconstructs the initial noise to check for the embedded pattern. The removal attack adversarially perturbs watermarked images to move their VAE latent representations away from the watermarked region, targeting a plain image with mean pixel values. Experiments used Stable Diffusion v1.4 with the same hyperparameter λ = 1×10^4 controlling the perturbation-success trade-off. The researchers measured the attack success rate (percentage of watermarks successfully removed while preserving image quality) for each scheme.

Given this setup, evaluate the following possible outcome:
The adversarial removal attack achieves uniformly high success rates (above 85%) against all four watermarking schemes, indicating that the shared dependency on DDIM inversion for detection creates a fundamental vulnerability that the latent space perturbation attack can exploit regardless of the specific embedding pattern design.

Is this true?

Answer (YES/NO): NO